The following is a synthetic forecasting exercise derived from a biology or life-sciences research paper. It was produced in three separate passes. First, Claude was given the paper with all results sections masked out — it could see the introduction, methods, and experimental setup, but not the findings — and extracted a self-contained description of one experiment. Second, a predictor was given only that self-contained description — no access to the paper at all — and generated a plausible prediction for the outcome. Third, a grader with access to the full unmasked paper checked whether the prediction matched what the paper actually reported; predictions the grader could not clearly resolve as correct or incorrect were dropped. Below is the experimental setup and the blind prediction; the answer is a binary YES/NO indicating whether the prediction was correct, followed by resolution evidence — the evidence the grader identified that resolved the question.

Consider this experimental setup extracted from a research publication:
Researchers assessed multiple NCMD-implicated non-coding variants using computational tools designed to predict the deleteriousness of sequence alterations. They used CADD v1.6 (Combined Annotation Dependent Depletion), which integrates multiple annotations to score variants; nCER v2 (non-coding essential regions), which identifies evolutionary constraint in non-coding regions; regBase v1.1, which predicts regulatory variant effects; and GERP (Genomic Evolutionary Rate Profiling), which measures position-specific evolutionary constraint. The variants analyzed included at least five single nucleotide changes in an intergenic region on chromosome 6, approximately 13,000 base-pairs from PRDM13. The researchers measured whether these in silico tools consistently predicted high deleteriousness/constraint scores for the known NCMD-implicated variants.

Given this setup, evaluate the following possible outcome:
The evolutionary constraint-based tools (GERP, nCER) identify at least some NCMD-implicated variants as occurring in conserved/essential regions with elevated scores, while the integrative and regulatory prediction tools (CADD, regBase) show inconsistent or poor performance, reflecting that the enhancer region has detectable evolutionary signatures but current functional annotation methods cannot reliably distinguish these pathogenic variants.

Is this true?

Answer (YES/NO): NO